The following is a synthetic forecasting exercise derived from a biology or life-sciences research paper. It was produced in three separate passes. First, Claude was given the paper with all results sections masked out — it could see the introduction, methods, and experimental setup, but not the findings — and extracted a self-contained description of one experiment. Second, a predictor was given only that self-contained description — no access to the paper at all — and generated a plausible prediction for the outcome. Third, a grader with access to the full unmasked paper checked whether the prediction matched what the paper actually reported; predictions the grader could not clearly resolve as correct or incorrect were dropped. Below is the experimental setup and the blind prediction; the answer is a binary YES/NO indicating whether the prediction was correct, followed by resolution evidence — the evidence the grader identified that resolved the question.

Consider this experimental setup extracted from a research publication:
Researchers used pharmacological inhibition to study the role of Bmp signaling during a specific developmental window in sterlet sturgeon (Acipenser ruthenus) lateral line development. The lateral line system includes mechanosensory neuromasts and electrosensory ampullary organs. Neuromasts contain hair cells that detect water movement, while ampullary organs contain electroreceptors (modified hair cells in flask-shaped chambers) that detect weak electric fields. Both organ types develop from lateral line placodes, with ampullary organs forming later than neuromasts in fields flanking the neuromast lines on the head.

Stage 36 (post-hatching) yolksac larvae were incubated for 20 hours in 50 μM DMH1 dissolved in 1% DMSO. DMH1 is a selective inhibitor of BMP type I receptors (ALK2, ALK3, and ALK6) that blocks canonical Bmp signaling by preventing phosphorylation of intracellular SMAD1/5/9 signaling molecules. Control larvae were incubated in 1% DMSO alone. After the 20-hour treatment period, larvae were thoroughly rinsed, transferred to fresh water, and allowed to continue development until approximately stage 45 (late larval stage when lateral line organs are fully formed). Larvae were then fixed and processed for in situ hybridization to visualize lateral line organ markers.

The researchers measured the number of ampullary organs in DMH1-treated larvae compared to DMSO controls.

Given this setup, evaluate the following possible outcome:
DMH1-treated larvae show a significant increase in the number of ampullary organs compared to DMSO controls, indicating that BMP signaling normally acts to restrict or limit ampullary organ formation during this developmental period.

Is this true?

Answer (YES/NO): YES